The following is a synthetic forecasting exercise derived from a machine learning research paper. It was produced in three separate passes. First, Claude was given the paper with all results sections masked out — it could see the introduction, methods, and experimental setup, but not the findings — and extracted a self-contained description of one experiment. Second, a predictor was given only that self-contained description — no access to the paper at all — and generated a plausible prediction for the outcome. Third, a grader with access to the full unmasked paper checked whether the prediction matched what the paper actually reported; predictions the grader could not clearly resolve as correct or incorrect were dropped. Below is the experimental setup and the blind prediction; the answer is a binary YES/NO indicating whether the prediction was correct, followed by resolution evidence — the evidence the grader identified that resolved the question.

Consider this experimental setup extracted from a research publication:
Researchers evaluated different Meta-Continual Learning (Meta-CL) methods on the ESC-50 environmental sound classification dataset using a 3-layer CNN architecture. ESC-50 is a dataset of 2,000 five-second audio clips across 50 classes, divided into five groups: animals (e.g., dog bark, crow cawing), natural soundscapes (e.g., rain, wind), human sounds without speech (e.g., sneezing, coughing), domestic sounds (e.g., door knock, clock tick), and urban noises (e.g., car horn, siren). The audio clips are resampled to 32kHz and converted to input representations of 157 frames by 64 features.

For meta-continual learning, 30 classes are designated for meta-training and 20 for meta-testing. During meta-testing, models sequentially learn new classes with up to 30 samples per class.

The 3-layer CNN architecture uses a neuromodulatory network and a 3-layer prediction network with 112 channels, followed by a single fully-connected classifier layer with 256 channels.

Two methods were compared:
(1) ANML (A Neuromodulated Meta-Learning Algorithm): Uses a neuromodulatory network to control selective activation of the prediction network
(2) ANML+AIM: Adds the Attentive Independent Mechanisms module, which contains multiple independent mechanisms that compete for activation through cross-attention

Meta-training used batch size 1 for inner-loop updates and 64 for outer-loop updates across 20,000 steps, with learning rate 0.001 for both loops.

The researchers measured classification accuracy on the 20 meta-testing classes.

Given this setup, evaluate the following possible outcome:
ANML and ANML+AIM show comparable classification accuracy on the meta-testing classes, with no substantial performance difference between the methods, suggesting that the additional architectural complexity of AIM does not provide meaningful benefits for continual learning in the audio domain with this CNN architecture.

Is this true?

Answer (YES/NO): NO